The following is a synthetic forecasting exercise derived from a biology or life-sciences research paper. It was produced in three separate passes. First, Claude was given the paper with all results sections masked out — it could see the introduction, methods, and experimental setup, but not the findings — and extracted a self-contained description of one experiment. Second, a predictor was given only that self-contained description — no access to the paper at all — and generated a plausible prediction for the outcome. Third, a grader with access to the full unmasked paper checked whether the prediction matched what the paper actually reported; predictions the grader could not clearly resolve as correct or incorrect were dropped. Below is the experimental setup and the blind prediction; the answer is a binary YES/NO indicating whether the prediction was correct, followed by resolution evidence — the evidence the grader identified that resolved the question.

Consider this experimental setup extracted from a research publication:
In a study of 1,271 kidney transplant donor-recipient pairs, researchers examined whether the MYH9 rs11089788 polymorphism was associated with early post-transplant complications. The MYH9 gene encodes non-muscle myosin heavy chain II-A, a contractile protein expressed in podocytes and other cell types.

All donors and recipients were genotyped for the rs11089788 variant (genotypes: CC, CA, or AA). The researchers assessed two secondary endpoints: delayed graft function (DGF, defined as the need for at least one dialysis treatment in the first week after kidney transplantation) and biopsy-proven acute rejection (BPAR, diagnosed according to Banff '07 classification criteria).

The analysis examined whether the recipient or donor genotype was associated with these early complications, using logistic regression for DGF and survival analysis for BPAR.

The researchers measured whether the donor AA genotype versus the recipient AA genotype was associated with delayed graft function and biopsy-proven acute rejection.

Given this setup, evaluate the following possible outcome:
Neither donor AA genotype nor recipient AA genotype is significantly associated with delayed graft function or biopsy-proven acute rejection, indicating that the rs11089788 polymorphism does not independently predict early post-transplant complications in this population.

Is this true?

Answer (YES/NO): NO